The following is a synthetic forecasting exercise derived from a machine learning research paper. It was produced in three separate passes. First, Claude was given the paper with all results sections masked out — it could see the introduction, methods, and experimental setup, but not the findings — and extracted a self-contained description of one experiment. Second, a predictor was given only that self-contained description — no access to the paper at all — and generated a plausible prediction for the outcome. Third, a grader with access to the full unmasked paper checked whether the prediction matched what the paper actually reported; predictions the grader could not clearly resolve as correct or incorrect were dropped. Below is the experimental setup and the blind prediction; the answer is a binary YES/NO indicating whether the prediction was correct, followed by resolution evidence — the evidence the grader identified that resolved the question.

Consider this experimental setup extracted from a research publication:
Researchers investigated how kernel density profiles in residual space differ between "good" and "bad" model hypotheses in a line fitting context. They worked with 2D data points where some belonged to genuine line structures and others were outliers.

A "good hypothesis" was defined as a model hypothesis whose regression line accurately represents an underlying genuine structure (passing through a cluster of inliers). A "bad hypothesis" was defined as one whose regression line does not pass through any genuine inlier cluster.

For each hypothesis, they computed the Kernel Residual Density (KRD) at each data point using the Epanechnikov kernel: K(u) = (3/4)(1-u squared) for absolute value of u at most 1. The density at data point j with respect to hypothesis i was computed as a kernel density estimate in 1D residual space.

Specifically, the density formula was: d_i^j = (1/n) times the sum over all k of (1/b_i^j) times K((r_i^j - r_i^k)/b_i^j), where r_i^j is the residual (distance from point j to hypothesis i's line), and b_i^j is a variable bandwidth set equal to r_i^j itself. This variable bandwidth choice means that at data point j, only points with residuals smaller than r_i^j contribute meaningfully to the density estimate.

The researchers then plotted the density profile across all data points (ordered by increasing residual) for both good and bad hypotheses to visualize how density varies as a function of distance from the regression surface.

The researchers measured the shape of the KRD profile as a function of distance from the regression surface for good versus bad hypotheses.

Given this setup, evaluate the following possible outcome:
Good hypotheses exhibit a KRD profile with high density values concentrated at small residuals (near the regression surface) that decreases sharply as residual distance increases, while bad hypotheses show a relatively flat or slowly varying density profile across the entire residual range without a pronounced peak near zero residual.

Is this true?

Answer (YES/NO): YES